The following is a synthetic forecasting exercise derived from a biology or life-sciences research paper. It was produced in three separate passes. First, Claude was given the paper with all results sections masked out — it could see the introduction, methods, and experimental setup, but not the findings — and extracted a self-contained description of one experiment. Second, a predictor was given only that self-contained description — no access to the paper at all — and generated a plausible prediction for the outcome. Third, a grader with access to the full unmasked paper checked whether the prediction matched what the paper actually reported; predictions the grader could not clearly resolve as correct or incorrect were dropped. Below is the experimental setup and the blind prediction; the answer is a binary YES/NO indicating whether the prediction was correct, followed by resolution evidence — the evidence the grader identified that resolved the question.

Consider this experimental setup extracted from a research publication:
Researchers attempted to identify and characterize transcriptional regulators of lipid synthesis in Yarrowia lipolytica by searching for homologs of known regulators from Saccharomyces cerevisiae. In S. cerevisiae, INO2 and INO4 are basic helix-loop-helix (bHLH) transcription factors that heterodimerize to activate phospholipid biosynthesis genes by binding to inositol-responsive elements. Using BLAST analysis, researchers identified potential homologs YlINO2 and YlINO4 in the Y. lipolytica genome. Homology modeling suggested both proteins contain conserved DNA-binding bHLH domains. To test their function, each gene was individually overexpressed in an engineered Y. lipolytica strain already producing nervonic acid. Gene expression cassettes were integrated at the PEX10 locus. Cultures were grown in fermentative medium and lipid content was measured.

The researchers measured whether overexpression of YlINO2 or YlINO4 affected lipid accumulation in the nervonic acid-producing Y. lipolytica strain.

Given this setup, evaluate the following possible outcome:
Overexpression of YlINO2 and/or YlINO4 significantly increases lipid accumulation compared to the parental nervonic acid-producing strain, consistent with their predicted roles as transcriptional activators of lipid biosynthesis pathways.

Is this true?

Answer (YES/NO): NO